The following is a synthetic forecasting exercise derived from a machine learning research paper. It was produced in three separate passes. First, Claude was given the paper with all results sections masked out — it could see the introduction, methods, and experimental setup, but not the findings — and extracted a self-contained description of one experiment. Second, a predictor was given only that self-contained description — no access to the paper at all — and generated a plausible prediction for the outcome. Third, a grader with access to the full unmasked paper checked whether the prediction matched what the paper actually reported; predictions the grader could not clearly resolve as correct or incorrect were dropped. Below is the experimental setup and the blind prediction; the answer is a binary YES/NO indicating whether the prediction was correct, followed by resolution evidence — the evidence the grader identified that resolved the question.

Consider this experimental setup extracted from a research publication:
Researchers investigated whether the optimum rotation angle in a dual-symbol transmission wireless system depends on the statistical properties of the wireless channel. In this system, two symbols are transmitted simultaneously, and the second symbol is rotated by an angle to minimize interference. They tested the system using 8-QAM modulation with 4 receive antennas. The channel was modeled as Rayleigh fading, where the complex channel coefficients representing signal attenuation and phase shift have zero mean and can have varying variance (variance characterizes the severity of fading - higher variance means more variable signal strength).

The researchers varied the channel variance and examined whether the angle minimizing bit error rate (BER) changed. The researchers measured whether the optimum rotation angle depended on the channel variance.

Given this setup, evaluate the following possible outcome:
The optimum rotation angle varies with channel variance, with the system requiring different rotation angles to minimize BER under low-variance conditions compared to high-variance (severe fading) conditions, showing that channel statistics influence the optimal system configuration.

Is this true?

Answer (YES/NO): NO